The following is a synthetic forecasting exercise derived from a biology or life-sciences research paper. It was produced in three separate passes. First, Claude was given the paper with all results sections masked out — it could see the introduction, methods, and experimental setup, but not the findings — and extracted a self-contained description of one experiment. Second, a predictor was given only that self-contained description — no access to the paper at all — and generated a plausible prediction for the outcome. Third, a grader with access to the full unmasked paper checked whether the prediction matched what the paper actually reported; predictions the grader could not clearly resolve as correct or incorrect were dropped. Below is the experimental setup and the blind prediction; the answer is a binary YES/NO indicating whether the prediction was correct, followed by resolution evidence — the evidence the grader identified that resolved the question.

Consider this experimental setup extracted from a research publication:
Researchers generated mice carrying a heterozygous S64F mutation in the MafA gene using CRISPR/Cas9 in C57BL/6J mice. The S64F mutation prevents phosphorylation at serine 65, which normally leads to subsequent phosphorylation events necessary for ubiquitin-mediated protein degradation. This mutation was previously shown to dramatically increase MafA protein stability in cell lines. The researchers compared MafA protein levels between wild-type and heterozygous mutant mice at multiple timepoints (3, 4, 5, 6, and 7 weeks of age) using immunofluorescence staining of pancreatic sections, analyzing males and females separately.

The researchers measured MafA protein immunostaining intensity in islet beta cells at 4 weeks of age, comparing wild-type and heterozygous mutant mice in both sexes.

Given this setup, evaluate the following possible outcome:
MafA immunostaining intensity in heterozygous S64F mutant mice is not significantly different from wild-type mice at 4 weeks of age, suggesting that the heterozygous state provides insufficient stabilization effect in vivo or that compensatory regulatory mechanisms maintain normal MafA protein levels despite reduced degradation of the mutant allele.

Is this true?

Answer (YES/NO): NO